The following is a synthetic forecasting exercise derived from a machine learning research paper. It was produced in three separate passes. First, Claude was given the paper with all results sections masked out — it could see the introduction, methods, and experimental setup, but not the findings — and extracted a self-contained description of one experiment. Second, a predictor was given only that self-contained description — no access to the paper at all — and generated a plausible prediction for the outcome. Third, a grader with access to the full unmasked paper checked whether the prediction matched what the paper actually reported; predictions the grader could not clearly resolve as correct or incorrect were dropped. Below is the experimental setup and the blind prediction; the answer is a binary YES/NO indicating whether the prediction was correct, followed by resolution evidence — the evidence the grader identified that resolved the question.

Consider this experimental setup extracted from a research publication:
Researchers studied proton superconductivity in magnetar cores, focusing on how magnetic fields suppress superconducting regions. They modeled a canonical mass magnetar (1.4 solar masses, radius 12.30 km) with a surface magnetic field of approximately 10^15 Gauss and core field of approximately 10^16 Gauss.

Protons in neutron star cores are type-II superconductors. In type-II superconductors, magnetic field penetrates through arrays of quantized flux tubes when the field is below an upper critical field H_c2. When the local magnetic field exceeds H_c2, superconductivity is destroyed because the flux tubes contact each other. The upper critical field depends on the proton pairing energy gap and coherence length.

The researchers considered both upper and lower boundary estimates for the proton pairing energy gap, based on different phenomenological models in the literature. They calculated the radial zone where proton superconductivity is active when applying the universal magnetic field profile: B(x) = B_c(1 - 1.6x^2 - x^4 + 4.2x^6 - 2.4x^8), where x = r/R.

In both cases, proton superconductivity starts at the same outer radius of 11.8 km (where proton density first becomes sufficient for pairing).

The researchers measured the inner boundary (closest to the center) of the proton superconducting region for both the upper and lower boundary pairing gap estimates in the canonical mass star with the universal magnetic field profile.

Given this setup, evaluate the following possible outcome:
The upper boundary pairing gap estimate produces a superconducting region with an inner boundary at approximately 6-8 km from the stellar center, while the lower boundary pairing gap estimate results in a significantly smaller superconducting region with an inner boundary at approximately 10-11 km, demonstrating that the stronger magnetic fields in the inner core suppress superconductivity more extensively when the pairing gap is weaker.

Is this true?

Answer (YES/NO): NO